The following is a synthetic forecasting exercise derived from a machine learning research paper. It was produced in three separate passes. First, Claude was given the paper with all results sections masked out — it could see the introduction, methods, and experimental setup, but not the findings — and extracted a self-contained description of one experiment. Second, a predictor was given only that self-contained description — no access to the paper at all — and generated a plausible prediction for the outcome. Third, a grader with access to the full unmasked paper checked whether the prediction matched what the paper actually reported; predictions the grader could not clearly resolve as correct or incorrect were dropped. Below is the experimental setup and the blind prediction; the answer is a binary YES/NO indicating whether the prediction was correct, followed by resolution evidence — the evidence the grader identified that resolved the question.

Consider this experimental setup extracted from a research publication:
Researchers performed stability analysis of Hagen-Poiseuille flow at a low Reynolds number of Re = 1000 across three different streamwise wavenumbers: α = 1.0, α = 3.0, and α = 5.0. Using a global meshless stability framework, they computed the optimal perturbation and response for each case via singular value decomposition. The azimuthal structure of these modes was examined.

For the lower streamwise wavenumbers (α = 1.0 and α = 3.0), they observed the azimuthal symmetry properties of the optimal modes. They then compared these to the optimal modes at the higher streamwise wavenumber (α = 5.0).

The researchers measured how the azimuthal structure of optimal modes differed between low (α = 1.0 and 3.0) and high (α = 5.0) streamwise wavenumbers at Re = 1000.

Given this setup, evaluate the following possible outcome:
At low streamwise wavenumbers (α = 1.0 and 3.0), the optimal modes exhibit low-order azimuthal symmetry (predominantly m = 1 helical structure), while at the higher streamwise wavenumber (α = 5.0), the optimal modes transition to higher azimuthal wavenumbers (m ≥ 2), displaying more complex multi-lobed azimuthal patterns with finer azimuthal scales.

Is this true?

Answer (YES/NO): NO